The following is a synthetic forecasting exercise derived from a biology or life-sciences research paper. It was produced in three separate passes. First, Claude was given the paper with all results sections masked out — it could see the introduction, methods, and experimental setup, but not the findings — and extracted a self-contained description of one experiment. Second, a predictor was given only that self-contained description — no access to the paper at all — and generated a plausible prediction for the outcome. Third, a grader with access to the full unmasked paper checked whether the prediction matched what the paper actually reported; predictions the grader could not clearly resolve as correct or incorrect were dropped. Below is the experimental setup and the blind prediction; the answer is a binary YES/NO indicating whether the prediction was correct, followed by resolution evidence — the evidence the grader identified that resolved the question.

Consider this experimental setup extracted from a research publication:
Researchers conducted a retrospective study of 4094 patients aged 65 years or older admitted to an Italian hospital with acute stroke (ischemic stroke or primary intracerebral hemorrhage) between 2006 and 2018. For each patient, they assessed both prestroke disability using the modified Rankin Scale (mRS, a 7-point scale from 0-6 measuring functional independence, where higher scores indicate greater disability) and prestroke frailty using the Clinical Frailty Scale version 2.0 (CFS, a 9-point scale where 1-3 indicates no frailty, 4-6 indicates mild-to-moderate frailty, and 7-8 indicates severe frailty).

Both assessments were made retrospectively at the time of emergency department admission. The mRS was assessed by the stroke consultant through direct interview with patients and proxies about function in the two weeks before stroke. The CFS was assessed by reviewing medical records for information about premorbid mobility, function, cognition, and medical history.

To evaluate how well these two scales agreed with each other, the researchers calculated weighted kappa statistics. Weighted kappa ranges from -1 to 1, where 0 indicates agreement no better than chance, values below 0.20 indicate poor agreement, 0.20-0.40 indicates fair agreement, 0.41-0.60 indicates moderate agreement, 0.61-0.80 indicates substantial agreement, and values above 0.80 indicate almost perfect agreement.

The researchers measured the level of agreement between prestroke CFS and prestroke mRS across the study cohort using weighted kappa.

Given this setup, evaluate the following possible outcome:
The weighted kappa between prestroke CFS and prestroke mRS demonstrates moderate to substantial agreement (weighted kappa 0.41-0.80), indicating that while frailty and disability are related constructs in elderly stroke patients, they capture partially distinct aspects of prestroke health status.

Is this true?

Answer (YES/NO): YES